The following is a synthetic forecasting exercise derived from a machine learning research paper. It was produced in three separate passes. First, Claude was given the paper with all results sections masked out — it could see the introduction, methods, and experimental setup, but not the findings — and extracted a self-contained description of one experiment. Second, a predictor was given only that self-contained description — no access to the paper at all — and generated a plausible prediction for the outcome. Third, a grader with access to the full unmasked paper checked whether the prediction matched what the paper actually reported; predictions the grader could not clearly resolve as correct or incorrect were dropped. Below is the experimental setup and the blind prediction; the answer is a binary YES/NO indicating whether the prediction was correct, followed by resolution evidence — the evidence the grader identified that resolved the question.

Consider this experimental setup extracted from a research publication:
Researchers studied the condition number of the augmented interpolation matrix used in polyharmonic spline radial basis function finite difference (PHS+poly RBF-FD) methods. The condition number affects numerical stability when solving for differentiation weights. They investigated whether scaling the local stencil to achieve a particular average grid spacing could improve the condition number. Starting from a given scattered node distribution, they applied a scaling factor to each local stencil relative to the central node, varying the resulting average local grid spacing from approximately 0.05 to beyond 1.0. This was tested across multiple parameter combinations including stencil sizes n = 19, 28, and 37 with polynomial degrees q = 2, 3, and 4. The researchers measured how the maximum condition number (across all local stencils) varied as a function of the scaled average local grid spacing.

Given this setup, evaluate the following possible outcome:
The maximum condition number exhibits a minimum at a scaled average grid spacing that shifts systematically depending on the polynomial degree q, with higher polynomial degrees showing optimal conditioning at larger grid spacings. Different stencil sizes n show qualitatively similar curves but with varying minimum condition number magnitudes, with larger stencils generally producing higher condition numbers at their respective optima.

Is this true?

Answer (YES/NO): NO